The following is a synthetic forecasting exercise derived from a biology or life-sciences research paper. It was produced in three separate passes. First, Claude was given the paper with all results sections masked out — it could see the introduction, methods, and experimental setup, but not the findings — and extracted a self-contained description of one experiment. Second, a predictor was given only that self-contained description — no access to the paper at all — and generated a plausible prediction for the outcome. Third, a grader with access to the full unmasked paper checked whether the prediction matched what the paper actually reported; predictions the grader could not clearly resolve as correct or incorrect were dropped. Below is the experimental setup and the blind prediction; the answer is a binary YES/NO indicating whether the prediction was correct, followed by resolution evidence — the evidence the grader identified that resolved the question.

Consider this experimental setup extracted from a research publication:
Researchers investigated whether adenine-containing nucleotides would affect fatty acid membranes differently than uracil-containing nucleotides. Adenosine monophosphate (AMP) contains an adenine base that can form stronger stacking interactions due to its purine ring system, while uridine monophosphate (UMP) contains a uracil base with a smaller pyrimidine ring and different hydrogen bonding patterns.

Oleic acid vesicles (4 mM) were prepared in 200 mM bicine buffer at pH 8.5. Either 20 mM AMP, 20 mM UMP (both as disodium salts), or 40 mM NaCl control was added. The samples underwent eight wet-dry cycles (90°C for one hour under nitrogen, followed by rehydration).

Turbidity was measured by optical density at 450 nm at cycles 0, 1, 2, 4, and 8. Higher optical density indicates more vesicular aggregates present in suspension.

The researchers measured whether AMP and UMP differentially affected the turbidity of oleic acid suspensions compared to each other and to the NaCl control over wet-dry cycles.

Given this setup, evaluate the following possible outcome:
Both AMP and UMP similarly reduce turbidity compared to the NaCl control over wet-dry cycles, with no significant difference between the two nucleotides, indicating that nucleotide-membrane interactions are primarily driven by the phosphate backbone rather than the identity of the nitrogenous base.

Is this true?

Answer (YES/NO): NO